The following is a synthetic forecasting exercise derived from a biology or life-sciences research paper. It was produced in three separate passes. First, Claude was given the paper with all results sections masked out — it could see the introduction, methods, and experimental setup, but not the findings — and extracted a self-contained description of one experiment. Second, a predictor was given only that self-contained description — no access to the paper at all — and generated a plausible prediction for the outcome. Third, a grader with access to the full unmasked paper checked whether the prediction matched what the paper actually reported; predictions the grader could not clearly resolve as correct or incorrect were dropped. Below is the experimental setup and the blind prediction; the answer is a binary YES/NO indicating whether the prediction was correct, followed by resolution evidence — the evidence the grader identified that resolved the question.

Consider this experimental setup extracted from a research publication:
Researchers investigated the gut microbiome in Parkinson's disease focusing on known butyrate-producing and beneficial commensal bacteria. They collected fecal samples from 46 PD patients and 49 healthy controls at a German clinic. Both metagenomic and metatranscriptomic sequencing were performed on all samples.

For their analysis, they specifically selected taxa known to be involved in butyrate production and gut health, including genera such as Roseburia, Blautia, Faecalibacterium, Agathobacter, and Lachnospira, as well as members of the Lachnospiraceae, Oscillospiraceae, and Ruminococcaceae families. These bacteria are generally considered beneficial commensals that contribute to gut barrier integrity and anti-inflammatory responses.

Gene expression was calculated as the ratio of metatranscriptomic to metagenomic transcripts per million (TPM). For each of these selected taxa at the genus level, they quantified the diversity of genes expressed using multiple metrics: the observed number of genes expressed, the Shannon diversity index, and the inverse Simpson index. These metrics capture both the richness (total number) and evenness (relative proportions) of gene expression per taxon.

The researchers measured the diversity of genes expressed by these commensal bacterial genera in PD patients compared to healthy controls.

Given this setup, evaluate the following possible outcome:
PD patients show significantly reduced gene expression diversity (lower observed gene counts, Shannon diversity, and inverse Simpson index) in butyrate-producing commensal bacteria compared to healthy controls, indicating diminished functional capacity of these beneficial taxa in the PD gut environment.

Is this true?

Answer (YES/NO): YES